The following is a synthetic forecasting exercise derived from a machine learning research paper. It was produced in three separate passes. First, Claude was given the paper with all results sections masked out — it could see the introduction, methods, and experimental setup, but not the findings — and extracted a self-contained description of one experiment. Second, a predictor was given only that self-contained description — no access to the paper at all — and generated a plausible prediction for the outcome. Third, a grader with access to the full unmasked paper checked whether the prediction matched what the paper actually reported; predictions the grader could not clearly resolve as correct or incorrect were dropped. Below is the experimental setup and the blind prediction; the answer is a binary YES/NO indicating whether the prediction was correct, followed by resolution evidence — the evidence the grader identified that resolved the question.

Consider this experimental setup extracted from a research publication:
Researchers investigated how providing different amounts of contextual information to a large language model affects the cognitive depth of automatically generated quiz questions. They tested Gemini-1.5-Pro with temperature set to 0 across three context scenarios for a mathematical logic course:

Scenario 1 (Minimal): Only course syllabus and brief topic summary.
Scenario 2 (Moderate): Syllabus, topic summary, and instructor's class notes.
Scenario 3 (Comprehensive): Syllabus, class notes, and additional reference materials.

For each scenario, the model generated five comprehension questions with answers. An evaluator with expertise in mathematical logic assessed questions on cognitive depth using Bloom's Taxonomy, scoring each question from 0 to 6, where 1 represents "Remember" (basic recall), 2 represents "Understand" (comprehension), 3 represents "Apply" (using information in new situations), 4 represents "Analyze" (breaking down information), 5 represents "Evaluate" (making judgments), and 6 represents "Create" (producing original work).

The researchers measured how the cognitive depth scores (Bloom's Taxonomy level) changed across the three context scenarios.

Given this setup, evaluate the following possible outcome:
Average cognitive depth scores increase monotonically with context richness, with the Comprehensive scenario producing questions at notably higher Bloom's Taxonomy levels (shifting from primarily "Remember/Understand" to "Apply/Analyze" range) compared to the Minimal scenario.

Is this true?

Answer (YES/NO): NO